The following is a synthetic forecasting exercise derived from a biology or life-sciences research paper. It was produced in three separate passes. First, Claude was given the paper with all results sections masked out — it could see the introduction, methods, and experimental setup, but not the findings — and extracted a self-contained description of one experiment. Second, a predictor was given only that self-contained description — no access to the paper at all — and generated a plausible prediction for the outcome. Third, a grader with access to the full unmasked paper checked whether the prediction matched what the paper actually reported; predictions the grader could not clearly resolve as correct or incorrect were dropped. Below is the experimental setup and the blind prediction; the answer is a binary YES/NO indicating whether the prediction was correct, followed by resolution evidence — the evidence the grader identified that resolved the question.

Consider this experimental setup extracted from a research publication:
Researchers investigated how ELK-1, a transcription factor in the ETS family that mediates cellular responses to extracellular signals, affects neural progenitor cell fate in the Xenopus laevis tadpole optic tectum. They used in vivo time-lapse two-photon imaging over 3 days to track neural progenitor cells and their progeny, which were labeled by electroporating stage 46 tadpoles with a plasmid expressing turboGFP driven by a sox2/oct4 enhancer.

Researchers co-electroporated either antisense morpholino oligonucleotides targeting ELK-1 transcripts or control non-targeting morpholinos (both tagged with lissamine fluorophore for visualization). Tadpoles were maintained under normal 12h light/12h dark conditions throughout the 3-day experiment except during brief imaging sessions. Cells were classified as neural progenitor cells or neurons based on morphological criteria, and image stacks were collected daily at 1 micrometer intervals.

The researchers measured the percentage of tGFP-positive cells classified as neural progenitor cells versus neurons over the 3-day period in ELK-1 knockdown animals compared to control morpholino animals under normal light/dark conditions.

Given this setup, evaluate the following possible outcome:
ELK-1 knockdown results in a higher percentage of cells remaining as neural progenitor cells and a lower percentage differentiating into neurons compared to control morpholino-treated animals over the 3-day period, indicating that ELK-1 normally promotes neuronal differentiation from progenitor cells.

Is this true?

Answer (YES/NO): YES